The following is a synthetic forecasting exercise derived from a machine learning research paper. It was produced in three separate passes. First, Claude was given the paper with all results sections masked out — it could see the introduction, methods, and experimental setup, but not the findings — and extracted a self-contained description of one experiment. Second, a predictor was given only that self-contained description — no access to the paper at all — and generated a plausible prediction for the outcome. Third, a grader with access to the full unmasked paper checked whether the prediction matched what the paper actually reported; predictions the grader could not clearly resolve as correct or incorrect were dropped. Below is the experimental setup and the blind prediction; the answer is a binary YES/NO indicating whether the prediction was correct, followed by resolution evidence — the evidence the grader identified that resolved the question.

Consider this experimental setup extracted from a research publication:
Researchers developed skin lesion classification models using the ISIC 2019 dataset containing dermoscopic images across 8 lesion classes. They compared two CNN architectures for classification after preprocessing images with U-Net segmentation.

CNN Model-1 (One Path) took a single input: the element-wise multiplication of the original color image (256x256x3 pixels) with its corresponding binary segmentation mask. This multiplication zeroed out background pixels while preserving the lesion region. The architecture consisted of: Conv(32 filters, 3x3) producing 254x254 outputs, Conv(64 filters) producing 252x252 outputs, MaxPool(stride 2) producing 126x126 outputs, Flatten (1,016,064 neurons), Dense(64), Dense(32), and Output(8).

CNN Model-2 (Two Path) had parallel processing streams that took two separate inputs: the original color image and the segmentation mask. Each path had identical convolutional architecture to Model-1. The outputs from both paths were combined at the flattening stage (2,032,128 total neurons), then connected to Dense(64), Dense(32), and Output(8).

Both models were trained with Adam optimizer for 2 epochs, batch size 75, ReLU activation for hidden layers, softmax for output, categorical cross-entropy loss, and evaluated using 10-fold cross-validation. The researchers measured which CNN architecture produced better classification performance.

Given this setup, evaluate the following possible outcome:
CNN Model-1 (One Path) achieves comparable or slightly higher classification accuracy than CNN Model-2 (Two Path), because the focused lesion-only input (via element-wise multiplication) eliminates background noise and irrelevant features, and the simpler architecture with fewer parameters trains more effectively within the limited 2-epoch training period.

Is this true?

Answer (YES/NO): NO